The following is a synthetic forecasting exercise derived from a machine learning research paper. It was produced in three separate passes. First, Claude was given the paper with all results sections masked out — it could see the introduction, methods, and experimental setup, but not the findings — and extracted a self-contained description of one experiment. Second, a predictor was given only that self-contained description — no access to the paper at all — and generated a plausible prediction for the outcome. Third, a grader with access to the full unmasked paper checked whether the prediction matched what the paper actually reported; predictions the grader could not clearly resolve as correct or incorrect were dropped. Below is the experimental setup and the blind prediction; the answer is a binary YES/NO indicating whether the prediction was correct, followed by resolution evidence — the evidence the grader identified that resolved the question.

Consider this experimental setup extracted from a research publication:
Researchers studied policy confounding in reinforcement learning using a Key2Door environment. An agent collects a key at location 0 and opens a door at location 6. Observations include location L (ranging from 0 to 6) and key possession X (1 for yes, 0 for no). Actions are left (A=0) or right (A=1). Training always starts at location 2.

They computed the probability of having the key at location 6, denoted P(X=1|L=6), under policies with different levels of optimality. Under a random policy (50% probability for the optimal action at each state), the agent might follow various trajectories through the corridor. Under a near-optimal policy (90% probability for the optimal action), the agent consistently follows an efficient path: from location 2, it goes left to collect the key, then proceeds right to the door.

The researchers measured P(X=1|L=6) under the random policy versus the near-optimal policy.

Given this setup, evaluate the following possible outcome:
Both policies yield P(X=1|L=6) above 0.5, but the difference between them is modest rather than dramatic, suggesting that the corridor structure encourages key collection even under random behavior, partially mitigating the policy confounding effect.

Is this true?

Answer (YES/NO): YES